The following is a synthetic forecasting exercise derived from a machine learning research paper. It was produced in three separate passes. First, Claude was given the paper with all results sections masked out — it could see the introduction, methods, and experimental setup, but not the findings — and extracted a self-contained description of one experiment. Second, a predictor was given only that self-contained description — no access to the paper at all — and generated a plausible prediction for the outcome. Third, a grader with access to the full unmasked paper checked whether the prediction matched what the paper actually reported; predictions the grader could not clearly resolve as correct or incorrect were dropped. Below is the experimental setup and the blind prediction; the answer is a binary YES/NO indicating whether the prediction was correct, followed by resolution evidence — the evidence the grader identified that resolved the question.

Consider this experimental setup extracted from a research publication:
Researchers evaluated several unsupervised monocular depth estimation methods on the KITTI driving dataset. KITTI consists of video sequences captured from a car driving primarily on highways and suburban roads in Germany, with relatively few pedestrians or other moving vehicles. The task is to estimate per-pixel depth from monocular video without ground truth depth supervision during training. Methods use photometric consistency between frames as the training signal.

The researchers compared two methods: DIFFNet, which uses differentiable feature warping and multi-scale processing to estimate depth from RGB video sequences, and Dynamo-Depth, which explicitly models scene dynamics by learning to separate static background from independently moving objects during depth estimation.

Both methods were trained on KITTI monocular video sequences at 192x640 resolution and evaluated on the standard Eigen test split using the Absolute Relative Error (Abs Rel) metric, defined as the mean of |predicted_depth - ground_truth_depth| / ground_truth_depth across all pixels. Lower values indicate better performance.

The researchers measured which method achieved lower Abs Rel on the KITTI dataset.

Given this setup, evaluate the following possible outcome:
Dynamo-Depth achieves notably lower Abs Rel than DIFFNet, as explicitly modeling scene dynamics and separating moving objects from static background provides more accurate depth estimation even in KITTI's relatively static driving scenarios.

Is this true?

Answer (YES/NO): NO